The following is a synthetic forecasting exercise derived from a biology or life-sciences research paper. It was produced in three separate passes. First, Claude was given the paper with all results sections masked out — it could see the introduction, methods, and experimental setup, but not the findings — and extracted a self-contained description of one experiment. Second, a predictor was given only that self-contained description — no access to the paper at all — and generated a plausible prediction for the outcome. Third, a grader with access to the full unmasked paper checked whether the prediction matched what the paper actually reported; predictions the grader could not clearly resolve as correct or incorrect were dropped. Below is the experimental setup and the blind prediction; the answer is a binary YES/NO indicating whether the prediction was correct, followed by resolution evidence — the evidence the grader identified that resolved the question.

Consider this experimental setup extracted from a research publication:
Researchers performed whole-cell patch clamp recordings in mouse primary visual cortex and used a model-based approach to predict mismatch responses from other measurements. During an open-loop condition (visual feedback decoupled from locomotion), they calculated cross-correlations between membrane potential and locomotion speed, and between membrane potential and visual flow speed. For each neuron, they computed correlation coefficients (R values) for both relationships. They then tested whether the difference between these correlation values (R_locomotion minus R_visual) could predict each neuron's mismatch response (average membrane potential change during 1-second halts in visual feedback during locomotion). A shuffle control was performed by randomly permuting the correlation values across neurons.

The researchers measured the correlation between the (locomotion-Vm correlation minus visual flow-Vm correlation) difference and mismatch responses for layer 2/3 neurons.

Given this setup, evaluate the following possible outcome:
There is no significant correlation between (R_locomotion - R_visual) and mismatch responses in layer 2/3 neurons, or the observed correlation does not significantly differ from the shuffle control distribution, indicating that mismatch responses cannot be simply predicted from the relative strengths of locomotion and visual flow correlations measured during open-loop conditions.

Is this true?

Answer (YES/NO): NO